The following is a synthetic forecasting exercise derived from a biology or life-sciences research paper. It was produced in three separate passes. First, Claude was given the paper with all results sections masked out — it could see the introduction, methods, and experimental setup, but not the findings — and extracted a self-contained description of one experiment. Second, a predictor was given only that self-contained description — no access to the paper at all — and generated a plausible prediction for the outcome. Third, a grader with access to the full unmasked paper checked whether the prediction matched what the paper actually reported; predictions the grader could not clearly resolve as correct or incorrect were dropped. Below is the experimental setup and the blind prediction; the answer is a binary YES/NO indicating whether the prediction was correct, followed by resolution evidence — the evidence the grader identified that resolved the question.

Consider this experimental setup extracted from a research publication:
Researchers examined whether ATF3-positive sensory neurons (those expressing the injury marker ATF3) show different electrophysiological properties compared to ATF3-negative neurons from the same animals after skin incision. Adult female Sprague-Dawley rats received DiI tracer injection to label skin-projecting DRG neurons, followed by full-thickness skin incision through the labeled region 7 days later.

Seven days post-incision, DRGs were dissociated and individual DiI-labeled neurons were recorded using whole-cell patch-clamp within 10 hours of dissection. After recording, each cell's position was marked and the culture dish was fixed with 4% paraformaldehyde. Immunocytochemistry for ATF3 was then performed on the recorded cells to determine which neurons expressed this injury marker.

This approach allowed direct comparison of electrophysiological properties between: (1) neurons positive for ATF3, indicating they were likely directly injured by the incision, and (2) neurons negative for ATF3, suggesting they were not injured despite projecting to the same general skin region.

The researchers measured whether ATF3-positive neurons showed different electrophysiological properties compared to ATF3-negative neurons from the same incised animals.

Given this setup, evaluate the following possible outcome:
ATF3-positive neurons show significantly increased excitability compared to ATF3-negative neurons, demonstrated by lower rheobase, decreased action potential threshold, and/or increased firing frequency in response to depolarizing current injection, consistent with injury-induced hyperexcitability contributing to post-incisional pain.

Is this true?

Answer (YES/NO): YES